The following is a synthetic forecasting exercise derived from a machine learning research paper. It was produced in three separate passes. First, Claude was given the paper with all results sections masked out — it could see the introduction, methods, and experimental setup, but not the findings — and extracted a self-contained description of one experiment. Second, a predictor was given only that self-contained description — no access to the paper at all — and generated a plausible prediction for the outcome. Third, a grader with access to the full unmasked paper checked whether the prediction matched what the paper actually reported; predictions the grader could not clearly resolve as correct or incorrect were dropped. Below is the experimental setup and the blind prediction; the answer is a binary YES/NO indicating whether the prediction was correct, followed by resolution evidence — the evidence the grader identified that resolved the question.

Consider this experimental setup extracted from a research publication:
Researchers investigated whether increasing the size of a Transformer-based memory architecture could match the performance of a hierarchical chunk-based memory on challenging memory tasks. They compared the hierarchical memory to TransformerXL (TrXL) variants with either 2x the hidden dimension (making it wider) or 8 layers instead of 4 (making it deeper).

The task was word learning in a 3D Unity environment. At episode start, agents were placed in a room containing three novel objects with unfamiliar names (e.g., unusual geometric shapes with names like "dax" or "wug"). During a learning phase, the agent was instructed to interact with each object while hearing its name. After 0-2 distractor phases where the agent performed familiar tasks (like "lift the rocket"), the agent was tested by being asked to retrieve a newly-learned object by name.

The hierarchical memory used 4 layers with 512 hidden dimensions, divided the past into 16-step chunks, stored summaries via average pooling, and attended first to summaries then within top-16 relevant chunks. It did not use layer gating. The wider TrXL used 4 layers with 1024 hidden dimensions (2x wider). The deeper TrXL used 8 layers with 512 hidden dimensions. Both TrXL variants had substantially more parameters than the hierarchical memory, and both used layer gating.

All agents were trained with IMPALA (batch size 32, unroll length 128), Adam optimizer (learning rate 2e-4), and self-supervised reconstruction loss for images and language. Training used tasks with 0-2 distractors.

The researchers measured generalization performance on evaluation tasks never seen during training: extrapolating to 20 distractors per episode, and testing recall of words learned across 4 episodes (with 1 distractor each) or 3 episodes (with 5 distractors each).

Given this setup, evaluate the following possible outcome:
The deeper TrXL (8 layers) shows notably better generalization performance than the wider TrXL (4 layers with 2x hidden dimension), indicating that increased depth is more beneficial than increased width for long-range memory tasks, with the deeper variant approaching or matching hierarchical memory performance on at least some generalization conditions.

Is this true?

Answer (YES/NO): NO